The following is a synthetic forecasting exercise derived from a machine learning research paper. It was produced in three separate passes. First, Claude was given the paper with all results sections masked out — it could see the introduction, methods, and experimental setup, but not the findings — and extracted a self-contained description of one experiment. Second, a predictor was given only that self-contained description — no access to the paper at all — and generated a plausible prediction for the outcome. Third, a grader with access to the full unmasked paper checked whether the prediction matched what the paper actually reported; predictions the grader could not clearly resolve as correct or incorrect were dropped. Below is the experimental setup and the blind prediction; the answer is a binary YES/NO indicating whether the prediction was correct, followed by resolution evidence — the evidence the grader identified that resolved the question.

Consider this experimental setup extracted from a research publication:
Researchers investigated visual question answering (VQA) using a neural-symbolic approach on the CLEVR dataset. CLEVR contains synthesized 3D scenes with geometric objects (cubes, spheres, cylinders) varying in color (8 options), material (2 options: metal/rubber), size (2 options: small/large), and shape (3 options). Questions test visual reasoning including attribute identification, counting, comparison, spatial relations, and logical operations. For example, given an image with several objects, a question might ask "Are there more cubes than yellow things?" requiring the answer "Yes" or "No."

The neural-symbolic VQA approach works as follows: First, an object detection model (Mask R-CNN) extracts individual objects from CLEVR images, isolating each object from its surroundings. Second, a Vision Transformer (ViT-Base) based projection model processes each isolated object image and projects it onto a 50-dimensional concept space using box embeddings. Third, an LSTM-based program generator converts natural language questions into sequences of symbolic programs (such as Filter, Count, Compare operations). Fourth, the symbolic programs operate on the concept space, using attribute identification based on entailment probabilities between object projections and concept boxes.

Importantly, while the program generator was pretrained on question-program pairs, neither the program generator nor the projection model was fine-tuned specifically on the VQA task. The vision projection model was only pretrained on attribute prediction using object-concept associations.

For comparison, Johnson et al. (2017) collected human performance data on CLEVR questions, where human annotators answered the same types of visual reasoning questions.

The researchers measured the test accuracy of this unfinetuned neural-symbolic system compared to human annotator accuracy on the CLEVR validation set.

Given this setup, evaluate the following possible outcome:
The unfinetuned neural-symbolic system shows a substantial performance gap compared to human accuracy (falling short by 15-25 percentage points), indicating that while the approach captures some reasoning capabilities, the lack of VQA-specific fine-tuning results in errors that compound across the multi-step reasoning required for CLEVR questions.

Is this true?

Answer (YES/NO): NO